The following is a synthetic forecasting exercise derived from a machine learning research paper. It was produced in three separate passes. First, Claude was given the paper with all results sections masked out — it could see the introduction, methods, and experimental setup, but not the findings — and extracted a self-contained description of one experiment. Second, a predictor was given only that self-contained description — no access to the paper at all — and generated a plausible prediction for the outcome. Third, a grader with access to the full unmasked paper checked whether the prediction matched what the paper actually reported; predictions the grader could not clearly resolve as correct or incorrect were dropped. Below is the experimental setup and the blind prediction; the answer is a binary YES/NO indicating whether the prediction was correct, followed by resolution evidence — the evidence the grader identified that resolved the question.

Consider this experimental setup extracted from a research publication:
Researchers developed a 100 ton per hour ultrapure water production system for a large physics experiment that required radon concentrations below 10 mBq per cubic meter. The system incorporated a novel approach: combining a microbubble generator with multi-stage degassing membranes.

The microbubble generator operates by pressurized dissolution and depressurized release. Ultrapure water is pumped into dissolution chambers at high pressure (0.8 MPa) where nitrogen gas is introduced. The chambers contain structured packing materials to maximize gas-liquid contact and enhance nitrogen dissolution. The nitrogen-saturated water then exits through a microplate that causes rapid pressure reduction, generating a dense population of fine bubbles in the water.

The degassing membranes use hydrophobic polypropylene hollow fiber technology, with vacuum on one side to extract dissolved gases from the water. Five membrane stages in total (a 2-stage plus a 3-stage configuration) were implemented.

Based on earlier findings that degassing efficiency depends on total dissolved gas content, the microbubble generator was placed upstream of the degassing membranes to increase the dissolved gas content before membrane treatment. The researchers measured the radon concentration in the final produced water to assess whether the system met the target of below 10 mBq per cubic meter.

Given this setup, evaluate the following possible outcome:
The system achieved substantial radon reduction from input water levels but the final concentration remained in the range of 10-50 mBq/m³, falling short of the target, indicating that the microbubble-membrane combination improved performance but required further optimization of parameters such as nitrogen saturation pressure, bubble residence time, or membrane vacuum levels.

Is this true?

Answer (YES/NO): NO